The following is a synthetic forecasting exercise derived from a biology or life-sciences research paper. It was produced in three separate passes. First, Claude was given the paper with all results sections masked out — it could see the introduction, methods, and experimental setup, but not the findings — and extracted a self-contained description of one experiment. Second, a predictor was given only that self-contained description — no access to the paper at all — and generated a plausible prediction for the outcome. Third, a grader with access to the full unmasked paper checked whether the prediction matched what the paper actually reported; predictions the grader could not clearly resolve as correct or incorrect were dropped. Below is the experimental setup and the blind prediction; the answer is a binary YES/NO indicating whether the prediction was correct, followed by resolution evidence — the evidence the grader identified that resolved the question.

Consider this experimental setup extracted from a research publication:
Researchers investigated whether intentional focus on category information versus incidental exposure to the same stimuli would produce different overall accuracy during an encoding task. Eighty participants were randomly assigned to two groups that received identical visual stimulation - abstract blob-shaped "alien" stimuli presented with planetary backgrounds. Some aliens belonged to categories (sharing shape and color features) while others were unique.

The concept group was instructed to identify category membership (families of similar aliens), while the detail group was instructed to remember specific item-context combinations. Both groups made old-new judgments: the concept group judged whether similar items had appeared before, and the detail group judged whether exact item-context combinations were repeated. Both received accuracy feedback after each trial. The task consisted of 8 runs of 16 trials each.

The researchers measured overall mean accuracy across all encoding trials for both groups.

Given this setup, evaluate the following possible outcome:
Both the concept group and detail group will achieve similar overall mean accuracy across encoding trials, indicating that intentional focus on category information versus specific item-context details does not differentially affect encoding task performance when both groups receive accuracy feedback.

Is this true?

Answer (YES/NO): YES